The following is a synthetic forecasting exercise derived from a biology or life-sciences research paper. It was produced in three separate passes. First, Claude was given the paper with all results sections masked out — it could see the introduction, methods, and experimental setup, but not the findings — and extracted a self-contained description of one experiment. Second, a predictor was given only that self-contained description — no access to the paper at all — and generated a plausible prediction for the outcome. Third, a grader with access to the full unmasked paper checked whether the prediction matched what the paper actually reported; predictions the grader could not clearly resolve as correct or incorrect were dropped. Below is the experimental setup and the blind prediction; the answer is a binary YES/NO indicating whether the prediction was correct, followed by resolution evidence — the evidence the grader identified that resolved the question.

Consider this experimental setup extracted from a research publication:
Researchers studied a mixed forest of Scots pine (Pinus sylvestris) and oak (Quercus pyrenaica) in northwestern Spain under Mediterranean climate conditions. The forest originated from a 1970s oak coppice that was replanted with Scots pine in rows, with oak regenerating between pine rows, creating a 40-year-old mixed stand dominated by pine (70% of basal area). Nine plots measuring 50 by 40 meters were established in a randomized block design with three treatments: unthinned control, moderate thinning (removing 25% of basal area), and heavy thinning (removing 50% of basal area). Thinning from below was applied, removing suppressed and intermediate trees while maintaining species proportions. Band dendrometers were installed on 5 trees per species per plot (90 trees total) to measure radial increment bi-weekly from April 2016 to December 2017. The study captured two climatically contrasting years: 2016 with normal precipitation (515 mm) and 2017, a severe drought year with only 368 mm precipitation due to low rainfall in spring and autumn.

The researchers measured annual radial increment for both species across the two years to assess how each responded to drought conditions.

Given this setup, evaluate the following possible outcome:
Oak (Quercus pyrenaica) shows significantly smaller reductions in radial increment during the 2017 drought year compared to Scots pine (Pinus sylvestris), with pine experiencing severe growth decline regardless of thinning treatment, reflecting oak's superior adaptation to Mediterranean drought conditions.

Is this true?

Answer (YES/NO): NO